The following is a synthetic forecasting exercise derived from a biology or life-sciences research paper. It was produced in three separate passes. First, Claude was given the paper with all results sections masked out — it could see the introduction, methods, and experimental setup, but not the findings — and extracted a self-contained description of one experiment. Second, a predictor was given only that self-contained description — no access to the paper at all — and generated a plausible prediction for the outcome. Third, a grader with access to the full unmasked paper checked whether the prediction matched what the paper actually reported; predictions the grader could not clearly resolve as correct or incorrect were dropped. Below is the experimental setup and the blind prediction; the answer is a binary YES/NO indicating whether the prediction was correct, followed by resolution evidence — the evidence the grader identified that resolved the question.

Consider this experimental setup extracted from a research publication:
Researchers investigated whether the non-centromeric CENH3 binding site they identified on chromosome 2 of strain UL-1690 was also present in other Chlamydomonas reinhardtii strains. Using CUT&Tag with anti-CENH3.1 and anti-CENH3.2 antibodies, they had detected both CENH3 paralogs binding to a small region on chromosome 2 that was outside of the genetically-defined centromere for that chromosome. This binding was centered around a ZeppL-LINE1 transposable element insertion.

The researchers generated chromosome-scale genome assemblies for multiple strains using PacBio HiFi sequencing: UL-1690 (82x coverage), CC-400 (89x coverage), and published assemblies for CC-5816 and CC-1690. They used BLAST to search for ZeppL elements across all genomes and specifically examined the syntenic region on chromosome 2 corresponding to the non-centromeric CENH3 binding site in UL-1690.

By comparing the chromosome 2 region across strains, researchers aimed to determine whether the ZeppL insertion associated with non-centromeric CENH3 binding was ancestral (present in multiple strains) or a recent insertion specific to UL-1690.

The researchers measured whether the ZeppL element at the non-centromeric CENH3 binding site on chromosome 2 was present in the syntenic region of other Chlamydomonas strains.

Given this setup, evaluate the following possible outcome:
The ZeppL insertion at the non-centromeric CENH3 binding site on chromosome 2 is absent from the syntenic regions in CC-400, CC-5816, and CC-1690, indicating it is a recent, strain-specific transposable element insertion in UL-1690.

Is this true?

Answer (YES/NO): YES